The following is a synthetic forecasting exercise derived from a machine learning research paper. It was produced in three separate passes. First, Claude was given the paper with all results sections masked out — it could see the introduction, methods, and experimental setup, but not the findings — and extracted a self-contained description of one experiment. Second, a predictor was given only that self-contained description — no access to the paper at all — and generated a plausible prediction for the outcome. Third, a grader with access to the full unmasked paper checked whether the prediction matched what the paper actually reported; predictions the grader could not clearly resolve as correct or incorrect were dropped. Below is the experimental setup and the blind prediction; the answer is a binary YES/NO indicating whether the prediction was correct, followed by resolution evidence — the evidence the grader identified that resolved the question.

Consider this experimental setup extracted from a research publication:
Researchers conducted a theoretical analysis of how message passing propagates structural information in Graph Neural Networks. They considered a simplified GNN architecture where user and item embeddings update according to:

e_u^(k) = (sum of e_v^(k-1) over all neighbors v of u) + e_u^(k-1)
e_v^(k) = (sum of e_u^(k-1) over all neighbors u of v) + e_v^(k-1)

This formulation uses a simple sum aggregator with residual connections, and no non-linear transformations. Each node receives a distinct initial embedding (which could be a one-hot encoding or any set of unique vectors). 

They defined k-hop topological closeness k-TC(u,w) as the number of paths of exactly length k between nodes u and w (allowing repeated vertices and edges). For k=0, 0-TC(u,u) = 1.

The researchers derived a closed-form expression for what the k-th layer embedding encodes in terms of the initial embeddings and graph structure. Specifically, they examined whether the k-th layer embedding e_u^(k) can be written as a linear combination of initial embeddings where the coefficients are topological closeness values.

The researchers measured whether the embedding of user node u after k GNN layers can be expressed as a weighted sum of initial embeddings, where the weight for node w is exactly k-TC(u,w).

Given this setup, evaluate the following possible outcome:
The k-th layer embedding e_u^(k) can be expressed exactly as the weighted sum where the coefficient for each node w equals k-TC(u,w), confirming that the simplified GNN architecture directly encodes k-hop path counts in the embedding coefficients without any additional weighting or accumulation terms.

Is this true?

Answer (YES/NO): YES